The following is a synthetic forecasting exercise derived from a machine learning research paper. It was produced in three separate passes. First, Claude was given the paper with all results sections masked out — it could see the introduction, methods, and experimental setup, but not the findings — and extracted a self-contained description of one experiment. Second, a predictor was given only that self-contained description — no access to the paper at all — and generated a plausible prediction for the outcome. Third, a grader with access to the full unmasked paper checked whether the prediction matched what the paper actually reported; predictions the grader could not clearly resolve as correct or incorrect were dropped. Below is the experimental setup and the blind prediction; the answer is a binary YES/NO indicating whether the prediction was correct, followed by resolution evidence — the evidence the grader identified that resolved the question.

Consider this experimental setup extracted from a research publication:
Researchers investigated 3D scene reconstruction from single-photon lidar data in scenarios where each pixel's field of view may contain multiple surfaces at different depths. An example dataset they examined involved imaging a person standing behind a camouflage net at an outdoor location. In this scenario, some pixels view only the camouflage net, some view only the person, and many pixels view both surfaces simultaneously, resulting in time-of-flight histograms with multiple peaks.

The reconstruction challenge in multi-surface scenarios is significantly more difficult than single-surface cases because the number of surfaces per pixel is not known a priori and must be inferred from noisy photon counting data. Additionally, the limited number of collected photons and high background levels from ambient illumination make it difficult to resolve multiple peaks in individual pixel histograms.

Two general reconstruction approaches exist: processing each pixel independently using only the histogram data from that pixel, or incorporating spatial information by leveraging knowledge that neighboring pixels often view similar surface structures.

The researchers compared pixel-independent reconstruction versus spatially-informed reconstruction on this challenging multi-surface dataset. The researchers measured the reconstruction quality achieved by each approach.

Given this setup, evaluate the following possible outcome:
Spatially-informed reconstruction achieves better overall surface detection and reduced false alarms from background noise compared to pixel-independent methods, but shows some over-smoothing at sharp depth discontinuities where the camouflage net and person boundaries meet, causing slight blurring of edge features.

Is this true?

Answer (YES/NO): NO